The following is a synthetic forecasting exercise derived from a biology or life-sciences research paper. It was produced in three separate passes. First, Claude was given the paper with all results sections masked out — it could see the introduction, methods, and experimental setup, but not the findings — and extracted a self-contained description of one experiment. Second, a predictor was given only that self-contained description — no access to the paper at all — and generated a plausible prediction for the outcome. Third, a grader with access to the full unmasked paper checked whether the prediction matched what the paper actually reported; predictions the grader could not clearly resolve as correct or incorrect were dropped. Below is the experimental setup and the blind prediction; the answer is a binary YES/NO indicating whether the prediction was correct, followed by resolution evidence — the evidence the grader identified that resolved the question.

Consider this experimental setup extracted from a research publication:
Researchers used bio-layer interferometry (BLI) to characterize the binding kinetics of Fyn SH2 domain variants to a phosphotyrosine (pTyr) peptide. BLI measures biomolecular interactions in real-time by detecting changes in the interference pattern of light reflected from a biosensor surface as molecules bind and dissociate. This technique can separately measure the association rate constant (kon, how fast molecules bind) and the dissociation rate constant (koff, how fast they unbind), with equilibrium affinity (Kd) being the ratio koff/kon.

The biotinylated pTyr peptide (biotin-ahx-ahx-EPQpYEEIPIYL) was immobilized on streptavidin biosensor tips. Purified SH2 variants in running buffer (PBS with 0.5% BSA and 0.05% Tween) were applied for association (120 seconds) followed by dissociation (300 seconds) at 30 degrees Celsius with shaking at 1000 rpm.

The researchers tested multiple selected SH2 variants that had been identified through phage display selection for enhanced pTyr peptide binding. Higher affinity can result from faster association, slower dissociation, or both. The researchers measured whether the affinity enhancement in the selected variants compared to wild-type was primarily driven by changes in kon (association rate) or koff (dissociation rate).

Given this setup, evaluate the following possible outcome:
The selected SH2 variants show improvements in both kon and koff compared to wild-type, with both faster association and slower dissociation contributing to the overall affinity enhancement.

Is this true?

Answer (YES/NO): NO